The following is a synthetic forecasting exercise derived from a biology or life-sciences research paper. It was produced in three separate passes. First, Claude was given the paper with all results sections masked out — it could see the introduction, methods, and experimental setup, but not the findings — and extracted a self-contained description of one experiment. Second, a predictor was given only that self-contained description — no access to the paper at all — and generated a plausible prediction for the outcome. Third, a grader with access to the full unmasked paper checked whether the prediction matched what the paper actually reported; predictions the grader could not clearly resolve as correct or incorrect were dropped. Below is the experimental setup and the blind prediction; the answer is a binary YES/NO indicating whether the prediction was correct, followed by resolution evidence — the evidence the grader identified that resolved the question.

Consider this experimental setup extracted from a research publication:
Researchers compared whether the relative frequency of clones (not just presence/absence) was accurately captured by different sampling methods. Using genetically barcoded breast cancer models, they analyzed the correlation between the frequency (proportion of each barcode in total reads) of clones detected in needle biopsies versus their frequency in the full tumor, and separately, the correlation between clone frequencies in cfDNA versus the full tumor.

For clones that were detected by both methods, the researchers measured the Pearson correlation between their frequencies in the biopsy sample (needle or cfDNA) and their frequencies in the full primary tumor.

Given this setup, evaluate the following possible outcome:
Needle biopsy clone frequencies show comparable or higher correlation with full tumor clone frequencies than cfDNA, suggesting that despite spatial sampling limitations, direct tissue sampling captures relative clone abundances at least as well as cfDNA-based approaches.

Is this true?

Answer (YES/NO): YES